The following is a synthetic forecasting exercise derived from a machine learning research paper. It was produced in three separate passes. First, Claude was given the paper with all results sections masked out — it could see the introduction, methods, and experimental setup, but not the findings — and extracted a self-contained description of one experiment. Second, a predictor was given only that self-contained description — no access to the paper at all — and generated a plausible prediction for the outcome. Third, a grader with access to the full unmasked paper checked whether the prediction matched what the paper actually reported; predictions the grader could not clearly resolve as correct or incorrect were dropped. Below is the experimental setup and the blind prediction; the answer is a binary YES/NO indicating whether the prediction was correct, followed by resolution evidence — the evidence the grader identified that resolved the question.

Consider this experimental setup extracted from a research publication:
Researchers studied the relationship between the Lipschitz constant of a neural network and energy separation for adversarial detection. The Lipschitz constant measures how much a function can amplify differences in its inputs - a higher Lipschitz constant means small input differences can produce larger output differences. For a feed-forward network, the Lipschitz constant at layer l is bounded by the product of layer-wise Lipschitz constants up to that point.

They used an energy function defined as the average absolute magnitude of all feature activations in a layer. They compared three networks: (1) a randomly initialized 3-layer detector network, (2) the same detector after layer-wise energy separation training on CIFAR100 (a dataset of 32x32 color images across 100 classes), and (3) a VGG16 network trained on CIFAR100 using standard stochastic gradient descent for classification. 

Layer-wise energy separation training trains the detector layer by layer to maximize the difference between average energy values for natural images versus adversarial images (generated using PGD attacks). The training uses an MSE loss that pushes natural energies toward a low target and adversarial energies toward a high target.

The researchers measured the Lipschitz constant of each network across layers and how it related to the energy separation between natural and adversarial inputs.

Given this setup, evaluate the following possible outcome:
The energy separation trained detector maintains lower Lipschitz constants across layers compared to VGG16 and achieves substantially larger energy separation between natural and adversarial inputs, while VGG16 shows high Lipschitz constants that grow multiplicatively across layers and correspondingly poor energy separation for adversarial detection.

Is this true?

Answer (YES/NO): NO